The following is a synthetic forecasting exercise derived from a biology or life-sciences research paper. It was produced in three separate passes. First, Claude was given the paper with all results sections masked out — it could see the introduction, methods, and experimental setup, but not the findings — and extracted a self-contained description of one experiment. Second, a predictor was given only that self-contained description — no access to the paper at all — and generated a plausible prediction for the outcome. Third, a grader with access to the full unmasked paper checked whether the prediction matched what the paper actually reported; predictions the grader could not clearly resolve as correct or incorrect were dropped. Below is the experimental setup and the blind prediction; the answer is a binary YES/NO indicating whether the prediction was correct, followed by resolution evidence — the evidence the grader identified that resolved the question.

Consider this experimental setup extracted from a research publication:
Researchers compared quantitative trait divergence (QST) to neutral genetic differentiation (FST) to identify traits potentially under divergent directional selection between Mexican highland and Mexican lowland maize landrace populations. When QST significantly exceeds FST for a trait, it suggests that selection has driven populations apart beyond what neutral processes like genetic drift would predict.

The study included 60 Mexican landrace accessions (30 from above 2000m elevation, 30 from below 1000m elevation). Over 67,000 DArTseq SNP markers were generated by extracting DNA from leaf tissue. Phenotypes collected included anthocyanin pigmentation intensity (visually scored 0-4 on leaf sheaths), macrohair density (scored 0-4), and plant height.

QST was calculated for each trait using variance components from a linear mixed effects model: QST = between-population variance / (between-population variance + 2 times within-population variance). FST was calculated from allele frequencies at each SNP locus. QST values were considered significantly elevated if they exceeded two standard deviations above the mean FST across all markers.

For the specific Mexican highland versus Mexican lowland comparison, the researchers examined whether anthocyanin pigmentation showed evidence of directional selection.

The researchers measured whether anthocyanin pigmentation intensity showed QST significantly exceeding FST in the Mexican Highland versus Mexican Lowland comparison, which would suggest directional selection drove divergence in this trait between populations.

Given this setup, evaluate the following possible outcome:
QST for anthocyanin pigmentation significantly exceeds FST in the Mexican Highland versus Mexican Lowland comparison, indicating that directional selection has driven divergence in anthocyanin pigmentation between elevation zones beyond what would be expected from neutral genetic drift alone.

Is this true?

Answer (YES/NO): NO